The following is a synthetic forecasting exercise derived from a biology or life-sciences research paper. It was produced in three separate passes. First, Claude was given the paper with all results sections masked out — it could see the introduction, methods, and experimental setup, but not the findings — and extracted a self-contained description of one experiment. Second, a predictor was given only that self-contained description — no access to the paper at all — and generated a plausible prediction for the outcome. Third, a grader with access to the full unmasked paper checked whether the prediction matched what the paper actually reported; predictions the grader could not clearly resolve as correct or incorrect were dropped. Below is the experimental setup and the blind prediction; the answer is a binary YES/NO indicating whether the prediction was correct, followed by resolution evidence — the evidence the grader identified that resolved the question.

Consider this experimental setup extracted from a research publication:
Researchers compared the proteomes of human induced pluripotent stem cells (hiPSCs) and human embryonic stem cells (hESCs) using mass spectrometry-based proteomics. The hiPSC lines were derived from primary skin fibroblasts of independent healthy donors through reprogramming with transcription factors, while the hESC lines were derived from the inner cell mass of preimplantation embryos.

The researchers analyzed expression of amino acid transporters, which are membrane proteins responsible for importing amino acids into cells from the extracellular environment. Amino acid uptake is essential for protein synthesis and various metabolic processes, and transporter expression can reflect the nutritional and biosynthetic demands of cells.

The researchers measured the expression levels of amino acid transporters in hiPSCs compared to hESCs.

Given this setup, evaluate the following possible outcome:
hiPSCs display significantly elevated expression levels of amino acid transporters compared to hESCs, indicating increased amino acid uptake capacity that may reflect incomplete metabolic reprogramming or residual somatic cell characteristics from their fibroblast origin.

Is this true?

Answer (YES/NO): NO